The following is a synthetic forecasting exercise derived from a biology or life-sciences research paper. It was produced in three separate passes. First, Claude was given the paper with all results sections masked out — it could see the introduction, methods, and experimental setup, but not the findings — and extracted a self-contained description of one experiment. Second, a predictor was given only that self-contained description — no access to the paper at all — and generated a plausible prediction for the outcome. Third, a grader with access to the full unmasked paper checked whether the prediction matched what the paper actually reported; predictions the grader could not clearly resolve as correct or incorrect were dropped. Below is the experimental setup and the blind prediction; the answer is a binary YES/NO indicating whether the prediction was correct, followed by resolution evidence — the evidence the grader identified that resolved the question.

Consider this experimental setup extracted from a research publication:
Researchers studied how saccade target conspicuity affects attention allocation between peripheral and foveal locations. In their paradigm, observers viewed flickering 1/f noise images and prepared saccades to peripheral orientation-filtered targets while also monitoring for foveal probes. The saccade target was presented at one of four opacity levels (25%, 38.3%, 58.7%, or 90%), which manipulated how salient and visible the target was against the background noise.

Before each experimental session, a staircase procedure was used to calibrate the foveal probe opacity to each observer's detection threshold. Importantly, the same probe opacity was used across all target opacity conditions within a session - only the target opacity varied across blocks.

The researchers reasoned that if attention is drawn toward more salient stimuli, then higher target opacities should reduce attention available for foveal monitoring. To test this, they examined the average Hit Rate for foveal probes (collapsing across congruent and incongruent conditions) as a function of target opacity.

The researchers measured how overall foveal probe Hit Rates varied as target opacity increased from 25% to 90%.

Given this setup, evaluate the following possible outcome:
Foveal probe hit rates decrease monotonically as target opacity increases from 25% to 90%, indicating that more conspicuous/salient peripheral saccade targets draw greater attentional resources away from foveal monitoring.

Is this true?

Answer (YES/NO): YES